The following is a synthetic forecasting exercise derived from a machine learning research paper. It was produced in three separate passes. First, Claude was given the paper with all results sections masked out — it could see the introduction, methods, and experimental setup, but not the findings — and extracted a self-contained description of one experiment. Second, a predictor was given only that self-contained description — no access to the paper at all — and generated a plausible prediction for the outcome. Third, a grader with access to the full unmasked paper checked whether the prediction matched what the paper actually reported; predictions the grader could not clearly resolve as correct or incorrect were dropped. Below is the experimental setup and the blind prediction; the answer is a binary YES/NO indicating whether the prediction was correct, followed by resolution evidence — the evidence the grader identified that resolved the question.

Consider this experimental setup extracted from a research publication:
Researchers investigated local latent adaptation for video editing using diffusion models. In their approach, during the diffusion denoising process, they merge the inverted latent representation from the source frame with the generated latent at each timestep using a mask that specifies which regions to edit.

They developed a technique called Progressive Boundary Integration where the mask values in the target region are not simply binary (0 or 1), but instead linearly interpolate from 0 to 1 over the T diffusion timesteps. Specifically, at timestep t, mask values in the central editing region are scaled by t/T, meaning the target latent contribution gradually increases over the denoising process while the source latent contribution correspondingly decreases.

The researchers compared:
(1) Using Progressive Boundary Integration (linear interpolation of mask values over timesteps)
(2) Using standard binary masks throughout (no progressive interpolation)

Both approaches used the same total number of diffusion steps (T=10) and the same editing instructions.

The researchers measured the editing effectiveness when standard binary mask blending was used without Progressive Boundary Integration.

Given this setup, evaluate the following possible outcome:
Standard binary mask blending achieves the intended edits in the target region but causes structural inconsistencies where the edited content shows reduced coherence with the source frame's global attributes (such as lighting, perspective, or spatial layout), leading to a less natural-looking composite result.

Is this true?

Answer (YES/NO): NO